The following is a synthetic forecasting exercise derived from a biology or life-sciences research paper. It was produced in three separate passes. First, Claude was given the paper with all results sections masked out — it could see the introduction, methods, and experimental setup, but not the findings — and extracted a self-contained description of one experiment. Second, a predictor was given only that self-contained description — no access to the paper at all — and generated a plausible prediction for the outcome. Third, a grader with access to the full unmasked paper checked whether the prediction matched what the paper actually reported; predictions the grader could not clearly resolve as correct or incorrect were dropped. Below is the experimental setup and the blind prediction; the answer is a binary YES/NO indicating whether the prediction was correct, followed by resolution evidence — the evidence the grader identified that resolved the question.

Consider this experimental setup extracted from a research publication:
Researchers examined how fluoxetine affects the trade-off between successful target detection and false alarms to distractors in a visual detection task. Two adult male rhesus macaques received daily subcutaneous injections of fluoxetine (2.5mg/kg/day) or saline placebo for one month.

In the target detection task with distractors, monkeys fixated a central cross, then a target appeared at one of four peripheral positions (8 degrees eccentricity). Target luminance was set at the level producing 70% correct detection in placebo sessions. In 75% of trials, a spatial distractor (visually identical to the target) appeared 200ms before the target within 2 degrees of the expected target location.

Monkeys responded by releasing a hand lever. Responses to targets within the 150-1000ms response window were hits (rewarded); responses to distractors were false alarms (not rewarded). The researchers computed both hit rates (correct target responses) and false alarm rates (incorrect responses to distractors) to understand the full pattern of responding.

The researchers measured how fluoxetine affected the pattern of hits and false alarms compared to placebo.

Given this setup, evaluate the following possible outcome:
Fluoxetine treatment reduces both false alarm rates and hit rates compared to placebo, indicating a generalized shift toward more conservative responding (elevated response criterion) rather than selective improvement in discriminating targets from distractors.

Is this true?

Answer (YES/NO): NO